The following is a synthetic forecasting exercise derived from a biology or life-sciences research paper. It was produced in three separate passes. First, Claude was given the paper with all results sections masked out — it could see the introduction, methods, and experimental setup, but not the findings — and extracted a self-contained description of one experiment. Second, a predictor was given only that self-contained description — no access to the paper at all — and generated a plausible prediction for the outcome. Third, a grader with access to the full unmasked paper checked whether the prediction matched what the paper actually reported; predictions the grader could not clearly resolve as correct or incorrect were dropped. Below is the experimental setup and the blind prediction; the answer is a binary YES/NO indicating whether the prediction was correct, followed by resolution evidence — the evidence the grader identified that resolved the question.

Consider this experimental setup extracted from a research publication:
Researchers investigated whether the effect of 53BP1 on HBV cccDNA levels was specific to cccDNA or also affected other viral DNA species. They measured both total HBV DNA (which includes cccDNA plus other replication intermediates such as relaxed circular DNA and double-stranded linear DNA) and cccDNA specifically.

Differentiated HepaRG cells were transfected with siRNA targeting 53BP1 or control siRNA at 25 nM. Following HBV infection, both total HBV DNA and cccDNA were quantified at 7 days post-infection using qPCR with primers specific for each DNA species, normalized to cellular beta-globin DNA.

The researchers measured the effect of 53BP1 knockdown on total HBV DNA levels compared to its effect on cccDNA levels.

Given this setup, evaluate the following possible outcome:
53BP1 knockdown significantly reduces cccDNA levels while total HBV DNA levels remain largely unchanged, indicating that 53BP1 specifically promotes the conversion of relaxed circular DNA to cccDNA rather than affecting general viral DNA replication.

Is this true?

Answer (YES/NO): NO